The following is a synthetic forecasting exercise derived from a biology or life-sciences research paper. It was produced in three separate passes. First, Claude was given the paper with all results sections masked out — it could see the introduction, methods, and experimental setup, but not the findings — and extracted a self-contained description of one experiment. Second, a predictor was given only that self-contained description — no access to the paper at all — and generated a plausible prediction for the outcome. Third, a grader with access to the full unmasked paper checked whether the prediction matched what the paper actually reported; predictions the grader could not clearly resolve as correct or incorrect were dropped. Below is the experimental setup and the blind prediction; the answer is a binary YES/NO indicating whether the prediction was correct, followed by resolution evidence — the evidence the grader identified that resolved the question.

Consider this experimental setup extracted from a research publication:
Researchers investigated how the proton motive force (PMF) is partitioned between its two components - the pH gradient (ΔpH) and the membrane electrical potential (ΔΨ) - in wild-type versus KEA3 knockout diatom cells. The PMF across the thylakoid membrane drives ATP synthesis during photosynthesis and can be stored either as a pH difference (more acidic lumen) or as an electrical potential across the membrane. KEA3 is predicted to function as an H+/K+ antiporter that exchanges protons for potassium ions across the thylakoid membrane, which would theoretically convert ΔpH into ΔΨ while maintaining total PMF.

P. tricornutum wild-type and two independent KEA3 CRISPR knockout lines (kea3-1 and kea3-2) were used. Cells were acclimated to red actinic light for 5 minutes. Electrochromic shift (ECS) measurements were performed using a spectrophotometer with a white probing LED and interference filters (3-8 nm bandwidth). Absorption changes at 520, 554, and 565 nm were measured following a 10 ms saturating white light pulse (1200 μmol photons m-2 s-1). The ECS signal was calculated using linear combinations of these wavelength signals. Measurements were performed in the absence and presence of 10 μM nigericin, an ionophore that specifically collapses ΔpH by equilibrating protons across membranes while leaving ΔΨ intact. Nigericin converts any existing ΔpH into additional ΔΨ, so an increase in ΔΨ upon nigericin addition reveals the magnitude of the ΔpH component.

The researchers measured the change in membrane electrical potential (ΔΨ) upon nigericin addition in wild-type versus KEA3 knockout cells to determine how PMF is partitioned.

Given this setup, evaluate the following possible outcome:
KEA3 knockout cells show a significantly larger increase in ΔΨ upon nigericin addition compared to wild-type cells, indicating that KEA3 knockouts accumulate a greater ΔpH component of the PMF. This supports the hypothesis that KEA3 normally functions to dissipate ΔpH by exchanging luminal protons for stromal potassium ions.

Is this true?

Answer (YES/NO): YES